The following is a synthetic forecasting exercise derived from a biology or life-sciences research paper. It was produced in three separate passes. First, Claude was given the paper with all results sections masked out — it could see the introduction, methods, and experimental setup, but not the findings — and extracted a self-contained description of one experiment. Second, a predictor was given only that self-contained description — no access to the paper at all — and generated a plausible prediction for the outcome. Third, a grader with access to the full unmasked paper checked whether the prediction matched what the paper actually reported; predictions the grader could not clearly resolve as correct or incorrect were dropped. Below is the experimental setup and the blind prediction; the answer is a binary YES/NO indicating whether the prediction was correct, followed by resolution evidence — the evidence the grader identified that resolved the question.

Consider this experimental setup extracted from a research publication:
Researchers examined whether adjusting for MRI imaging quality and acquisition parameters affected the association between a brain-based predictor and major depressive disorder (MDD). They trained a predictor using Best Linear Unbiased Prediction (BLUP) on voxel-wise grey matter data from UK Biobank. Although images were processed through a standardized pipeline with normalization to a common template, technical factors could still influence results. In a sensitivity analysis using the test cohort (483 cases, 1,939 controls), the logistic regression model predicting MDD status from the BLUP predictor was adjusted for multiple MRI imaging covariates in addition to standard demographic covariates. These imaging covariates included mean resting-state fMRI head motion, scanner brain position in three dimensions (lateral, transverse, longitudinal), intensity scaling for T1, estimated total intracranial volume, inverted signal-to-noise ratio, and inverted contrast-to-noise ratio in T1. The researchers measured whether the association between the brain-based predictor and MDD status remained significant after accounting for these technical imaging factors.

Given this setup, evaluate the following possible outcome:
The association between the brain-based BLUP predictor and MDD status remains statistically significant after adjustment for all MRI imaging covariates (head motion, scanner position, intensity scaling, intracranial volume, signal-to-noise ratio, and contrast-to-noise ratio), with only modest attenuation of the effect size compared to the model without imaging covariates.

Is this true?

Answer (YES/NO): YES